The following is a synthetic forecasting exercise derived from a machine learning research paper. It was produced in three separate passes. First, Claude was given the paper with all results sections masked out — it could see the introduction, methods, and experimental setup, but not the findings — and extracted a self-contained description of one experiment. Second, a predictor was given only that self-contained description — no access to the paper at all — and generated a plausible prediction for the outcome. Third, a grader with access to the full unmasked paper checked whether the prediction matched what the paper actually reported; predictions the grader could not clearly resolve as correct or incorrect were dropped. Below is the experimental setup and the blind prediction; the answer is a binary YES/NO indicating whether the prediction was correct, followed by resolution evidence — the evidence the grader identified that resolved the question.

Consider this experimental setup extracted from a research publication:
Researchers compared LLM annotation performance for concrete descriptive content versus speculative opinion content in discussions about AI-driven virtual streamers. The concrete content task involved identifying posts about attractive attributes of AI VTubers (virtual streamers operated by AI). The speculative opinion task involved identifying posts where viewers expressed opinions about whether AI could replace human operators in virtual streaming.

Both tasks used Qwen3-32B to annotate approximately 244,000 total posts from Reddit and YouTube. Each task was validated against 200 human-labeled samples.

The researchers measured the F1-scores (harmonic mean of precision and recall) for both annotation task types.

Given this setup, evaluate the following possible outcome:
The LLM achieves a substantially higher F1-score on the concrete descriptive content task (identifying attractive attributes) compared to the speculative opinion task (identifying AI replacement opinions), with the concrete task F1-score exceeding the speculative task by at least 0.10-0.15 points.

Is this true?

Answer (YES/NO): YES